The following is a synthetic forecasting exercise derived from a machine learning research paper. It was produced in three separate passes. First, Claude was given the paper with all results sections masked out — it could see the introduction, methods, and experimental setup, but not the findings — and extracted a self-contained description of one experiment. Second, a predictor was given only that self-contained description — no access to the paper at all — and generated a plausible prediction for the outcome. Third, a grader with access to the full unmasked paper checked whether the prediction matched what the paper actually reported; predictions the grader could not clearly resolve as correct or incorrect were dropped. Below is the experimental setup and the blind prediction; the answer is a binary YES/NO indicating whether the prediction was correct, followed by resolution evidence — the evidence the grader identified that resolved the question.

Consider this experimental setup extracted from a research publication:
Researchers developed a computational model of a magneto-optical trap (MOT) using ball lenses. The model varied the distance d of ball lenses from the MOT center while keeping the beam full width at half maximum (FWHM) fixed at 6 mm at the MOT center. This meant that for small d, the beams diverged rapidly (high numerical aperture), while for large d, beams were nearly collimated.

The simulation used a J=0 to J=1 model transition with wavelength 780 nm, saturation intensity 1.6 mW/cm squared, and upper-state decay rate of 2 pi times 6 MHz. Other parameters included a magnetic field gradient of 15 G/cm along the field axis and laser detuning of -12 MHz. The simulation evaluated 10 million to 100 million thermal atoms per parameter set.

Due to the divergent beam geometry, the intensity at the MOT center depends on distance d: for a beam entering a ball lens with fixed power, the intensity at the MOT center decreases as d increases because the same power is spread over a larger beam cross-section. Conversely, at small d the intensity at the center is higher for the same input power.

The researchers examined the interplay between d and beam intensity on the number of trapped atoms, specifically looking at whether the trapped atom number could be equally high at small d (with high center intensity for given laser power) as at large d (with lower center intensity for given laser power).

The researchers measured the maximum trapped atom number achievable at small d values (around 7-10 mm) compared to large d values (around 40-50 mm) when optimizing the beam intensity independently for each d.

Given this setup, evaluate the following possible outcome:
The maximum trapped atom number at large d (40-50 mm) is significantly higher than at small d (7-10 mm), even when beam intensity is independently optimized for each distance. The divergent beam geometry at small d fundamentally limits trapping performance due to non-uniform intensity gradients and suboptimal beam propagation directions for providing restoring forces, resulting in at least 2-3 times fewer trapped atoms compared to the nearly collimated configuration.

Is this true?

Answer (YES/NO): YES